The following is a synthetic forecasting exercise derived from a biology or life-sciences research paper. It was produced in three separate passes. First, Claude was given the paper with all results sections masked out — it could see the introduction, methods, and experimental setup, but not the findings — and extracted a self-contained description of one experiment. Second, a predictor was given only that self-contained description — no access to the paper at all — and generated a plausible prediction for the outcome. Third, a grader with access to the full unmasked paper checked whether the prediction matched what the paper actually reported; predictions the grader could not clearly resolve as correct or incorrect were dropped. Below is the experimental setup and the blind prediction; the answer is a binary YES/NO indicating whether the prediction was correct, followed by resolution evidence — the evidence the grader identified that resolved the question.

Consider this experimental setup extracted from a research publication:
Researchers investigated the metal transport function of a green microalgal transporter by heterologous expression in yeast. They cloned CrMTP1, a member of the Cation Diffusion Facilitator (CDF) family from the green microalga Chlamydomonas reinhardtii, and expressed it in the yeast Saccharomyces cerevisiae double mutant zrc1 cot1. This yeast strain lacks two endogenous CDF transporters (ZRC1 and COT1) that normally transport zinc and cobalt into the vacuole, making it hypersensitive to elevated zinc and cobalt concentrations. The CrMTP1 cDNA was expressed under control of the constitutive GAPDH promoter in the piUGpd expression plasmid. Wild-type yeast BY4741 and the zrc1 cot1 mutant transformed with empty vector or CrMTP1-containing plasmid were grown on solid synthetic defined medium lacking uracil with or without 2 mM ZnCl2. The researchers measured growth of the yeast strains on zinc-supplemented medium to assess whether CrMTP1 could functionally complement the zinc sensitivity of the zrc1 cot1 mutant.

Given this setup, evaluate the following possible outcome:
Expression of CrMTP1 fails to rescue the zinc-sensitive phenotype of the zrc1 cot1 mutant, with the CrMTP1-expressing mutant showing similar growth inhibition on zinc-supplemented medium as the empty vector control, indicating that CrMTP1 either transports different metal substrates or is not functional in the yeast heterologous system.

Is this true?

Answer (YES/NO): NO